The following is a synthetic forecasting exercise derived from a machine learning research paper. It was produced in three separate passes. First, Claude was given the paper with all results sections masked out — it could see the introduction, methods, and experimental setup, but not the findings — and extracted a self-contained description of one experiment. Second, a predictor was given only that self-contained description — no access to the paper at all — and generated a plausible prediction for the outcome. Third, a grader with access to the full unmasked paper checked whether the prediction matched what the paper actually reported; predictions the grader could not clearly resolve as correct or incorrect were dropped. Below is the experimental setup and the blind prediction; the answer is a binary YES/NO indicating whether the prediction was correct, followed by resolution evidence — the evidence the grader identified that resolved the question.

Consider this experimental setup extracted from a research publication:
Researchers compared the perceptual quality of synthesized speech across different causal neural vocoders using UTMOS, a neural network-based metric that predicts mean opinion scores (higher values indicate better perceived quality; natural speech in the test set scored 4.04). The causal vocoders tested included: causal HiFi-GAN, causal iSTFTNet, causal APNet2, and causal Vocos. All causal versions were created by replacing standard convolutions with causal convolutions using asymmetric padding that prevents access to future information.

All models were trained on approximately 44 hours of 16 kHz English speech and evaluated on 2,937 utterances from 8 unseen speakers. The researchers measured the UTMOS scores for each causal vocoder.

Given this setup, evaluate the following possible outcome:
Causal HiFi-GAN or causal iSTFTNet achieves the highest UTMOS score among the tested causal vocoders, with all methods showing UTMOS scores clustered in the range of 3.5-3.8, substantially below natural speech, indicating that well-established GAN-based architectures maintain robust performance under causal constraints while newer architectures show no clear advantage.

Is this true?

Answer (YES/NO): NO